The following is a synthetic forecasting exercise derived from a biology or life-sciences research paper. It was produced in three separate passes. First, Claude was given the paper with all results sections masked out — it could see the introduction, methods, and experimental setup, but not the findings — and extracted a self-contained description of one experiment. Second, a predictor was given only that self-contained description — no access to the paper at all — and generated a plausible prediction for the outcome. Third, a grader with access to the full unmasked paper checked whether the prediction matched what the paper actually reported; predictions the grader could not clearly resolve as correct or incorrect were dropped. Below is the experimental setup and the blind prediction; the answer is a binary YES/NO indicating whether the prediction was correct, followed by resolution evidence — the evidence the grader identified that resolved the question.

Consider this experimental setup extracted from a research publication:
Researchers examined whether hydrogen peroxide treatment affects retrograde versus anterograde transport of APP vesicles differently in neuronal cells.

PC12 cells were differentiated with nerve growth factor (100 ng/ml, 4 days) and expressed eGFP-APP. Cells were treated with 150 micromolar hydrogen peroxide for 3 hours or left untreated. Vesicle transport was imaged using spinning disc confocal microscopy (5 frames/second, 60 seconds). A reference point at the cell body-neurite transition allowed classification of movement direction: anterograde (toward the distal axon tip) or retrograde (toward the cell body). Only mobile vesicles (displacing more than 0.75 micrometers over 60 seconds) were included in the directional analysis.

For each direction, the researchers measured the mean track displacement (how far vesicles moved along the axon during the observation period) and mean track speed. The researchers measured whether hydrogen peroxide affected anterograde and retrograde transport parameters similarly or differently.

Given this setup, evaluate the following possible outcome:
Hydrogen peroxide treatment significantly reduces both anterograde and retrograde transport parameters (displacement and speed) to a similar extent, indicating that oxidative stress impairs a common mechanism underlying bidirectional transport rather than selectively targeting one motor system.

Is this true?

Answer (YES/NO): NO